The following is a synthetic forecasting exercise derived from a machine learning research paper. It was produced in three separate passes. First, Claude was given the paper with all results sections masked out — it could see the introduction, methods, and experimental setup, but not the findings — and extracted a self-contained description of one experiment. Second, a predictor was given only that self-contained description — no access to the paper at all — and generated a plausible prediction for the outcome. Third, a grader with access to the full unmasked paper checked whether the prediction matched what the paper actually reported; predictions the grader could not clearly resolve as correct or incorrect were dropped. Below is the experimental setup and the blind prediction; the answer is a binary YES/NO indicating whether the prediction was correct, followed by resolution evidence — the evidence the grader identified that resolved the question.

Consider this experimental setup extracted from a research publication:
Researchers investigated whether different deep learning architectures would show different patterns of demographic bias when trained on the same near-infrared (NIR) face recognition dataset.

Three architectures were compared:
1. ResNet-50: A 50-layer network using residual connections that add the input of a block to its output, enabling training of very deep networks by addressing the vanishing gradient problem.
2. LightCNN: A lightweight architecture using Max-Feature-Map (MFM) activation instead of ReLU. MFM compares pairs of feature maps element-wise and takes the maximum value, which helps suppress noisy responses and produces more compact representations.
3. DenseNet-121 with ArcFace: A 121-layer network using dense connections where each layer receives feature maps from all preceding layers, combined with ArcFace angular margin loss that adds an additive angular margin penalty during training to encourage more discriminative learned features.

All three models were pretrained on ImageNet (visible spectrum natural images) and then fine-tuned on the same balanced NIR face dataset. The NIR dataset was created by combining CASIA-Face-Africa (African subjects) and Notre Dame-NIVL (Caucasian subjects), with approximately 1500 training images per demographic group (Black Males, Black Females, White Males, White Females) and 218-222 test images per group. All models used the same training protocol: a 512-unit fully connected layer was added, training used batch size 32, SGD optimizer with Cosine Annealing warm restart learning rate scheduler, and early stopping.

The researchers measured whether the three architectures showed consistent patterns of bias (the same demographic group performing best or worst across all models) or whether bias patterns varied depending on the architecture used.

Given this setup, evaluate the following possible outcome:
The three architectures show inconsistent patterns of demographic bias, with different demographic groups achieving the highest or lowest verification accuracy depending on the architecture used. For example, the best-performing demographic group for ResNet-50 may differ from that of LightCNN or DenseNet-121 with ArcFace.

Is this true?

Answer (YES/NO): NO